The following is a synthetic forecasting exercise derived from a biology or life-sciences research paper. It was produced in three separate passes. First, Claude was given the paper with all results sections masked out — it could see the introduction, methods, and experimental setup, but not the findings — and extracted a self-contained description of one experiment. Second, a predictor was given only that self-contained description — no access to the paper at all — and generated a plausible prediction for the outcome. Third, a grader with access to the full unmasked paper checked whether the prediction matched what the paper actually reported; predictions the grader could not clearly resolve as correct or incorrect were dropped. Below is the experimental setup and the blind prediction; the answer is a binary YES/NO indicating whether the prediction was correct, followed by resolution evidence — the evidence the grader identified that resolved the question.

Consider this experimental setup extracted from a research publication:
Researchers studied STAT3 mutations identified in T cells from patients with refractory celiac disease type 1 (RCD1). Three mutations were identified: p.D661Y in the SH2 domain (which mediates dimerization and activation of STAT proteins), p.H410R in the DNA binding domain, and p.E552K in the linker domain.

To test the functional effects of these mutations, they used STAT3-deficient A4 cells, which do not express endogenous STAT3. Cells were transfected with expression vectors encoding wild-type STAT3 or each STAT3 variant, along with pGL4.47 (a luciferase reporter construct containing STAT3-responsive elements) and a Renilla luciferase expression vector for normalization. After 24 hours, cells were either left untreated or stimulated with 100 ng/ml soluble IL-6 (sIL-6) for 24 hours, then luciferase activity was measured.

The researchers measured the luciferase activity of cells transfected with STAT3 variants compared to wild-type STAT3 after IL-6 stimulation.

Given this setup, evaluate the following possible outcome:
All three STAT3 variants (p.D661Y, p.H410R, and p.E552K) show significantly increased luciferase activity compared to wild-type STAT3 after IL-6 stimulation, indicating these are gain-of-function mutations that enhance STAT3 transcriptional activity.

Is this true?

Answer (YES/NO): YES